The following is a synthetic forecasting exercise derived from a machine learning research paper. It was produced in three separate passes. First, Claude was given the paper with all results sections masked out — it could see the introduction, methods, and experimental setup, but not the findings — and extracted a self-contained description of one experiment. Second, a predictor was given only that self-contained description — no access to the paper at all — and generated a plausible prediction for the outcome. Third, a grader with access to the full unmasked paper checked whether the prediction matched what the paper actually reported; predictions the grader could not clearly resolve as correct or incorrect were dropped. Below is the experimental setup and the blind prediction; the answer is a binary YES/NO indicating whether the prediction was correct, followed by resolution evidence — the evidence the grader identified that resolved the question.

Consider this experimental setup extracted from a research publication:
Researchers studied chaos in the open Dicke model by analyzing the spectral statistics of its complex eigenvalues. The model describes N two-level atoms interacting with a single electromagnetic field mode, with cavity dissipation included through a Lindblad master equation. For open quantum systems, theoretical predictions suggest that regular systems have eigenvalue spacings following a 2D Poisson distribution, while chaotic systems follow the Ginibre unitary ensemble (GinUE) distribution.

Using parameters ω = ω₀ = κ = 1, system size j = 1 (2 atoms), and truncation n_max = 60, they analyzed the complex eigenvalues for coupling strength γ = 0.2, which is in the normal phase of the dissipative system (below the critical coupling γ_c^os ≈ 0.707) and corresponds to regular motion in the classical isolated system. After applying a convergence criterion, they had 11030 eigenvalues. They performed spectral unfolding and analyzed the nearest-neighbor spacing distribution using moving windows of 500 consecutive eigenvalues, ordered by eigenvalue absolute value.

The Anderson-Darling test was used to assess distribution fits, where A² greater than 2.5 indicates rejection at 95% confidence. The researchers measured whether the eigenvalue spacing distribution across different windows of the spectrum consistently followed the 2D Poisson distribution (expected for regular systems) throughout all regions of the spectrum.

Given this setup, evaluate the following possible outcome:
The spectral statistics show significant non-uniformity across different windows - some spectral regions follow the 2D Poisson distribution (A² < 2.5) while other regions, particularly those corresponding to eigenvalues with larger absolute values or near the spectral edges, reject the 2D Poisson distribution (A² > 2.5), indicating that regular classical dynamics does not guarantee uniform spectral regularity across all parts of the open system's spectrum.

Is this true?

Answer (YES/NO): YES